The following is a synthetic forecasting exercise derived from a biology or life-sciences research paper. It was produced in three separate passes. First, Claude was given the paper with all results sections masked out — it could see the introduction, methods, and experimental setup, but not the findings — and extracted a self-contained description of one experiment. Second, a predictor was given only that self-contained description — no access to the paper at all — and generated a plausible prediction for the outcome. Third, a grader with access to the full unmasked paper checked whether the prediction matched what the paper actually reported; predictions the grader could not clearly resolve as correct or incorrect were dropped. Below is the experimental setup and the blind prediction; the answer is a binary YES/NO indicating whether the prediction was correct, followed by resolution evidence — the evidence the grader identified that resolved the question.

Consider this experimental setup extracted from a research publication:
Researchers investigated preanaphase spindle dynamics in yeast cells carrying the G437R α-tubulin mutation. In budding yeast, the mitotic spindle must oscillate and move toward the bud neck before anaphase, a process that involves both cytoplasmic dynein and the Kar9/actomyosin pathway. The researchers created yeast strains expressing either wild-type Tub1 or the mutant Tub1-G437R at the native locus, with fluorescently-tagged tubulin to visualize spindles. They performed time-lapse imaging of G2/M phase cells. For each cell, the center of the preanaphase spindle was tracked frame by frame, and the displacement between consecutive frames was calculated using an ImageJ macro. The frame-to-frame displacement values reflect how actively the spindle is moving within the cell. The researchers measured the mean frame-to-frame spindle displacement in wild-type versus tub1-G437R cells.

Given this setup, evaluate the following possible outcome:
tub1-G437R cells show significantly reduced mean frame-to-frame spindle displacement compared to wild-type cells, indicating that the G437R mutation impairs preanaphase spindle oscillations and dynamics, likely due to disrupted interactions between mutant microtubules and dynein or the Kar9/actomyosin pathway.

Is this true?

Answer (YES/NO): NO